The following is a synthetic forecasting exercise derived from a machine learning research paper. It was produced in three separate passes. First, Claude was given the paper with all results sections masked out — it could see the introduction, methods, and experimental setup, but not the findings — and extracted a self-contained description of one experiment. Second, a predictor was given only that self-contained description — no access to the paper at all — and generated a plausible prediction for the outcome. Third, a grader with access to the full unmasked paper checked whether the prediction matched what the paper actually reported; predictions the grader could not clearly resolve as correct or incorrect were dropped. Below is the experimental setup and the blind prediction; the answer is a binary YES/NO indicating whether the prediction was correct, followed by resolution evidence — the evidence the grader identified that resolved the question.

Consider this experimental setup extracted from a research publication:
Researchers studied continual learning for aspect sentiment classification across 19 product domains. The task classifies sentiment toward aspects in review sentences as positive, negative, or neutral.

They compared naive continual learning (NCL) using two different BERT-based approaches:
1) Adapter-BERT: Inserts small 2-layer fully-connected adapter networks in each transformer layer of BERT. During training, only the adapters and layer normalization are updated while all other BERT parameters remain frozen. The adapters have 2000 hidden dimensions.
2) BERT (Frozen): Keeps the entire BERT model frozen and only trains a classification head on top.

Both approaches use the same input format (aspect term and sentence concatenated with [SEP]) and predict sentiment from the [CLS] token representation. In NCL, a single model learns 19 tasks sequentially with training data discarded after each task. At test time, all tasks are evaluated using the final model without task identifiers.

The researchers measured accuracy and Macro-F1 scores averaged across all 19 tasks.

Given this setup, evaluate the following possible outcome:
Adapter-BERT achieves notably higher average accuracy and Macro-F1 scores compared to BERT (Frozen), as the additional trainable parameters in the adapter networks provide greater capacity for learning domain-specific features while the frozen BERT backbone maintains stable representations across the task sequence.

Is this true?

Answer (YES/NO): NO